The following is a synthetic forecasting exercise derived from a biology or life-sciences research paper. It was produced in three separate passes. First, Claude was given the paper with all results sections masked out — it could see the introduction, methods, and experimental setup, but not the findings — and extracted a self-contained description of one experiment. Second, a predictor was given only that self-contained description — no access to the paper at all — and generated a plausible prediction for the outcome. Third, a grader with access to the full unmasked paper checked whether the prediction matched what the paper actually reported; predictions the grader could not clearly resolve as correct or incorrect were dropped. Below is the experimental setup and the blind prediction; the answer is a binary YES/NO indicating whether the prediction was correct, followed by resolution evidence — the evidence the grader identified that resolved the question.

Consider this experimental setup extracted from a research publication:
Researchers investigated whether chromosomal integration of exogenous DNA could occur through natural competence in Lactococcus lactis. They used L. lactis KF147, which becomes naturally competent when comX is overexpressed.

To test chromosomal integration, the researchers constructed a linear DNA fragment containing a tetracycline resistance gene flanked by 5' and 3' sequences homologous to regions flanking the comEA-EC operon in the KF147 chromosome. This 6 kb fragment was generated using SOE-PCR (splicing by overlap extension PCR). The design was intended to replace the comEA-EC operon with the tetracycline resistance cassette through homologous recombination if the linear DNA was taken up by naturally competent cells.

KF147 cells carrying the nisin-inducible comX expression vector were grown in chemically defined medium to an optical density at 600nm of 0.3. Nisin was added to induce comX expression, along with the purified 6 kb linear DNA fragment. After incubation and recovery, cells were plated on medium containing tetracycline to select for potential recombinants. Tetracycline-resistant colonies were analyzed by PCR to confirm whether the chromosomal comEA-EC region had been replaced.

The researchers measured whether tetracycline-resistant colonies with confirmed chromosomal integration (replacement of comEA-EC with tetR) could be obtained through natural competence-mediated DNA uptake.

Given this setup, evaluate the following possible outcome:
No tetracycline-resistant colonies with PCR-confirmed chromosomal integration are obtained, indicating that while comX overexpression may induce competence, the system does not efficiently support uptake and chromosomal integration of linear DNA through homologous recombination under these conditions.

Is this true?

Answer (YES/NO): NO